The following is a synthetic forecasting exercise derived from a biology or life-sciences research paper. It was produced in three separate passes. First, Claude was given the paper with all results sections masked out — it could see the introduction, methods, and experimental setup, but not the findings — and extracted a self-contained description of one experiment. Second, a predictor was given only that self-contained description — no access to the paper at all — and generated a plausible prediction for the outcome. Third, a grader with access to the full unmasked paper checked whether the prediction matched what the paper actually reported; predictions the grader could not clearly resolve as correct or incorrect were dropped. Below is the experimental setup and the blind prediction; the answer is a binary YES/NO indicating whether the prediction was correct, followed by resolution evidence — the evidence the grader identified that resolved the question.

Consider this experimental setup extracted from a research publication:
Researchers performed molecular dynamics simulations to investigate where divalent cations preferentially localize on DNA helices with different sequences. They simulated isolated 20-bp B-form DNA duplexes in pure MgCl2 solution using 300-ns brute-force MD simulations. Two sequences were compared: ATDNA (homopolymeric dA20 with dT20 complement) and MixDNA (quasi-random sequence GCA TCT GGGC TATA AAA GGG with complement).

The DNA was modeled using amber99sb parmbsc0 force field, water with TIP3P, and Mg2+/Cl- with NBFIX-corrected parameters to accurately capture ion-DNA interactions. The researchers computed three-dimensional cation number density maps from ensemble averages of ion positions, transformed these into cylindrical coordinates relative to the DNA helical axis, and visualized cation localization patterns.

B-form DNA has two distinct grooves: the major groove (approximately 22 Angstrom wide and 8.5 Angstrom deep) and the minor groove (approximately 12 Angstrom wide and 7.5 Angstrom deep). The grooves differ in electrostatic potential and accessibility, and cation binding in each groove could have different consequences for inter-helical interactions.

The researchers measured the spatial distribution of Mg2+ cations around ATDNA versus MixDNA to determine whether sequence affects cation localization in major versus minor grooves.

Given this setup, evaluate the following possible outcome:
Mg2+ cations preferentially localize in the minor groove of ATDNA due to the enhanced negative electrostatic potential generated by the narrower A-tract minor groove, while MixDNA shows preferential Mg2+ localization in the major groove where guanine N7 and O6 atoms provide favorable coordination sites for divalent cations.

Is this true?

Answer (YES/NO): NO